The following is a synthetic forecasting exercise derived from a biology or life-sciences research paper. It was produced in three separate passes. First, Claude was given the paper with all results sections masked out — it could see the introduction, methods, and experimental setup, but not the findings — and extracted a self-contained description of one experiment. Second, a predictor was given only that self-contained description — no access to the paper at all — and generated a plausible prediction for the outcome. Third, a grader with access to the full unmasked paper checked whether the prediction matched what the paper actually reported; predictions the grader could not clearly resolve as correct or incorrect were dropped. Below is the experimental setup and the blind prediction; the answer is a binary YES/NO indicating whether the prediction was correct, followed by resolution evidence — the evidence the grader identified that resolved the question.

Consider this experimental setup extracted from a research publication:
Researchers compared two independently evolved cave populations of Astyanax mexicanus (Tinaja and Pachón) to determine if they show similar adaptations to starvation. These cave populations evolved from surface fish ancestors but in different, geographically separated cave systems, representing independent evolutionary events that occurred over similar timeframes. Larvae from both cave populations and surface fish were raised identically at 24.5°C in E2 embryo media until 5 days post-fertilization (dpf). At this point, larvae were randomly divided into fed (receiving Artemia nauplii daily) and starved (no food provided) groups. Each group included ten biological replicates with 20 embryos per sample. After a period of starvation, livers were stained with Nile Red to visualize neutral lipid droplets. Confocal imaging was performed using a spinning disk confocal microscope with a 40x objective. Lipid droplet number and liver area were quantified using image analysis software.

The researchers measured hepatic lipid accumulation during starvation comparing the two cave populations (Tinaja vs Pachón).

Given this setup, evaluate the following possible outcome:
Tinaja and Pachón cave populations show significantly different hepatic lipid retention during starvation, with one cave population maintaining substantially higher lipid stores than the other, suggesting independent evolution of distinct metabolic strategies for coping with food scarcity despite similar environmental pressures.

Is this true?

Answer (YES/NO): NO